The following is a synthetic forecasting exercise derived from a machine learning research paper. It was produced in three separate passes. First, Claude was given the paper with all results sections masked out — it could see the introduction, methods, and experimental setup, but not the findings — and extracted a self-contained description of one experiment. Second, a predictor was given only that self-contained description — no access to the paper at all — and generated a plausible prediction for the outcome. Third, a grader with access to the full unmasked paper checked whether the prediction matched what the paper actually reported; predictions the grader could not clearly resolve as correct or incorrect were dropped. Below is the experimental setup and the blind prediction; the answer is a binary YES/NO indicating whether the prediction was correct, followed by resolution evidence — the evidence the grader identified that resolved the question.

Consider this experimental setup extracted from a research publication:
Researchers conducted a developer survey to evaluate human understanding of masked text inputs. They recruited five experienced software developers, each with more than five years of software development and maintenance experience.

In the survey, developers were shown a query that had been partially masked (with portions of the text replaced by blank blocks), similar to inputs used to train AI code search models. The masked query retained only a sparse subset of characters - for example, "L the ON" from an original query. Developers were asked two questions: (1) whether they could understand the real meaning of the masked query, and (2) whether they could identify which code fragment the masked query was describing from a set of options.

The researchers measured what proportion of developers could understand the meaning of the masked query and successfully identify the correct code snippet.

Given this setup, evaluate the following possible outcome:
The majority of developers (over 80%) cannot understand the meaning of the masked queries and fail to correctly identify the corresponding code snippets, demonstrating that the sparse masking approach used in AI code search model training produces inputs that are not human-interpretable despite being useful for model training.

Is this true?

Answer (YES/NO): YES